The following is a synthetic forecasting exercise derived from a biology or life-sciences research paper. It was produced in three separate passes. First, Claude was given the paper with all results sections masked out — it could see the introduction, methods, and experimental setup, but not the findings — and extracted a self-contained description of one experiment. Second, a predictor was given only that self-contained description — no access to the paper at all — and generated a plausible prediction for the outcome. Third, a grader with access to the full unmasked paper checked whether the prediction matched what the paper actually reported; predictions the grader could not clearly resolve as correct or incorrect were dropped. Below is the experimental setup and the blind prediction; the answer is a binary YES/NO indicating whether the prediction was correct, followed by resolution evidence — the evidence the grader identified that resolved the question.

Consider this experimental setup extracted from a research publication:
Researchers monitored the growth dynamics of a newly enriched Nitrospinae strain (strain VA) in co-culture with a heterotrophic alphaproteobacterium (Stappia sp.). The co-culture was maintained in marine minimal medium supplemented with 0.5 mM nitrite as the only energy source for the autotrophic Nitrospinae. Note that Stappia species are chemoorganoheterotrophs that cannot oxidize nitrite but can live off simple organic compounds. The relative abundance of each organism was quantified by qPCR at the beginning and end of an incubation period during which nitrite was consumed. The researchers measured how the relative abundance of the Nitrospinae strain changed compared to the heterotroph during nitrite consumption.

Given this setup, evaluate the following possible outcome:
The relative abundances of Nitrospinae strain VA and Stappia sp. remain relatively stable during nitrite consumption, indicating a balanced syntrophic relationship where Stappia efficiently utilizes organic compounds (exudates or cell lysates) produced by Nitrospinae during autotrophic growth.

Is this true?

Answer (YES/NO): NO